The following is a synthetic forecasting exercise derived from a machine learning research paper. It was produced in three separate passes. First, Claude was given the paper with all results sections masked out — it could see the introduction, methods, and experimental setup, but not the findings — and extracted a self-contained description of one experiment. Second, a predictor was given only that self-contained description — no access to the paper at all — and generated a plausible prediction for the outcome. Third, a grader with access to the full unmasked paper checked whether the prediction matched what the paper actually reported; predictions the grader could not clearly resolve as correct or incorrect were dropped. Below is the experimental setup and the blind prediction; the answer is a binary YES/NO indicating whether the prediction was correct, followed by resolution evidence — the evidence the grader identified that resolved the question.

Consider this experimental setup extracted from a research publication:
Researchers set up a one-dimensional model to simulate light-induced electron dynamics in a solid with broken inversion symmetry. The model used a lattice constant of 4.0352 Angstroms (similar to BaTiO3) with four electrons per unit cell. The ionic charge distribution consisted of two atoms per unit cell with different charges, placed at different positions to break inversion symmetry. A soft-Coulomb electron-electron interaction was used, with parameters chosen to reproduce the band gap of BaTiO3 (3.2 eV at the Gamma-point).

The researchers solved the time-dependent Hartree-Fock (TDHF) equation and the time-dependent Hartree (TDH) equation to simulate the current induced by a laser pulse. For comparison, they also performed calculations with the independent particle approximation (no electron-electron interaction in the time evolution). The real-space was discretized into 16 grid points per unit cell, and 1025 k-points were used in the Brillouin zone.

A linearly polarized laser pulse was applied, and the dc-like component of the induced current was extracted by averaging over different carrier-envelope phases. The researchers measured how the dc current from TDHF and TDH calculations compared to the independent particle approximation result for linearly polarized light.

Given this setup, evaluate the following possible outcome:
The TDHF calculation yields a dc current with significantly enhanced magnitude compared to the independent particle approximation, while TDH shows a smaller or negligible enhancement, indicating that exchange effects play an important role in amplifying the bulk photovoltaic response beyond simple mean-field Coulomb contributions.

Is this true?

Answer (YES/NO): NO